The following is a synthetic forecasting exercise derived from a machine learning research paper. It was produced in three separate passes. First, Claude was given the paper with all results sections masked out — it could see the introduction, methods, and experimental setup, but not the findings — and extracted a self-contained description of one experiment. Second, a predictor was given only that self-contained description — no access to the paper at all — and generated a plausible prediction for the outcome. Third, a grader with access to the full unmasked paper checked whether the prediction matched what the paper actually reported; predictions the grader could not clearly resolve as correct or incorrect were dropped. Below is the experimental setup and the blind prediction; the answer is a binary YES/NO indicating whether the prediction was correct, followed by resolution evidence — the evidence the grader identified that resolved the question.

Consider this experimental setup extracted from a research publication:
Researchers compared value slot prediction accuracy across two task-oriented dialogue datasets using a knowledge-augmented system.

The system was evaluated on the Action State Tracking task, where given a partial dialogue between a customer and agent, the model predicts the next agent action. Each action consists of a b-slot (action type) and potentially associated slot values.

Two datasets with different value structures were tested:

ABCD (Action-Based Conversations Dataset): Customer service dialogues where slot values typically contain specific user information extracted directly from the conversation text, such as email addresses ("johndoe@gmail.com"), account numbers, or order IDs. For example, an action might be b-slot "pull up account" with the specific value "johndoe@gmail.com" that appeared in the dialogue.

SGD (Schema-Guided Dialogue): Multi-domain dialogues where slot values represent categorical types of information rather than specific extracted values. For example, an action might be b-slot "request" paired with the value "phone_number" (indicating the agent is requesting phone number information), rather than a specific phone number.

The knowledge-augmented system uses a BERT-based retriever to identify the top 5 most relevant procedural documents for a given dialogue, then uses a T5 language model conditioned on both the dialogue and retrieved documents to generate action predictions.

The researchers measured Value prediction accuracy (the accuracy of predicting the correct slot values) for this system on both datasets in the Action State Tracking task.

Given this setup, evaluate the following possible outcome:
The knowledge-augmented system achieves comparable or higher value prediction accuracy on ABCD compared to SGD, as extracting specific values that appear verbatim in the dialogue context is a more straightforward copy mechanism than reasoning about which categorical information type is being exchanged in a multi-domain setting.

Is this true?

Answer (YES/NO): YES